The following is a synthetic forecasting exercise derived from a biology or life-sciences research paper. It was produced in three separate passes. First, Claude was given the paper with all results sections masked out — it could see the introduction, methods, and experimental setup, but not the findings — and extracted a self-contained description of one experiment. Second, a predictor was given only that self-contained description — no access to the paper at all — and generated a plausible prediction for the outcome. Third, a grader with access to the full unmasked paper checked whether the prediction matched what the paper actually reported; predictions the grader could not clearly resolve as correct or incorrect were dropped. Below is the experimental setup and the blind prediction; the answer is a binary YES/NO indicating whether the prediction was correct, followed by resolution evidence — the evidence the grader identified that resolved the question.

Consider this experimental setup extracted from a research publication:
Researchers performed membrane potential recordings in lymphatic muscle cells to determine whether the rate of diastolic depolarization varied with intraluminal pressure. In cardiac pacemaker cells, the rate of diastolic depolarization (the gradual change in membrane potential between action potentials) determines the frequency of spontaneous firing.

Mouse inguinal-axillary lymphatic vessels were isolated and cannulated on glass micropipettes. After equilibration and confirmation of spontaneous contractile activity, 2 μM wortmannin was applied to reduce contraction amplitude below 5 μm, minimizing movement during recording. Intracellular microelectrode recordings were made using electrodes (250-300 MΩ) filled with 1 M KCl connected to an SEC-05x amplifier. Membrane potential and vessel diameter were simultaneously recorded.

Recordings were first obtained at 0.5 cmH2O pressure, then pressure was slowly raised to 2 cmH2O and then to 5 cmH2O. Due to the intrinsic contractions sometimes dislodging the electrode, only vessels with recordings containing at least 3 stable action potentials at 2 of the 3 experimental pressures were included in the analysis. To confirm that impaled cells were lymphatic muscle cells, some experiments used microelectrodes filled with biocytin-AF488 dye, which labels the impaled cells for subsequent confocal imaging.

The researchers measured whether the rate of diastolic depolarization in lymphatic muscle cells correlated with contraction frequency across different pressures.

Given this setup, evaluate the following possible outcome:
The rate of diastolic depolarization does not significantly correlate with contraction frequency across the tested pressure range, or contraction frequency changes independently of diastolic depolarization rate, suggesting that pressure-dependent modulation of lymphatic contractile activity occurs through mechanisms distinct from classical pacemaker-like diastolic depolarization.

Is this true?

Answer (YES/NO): NO